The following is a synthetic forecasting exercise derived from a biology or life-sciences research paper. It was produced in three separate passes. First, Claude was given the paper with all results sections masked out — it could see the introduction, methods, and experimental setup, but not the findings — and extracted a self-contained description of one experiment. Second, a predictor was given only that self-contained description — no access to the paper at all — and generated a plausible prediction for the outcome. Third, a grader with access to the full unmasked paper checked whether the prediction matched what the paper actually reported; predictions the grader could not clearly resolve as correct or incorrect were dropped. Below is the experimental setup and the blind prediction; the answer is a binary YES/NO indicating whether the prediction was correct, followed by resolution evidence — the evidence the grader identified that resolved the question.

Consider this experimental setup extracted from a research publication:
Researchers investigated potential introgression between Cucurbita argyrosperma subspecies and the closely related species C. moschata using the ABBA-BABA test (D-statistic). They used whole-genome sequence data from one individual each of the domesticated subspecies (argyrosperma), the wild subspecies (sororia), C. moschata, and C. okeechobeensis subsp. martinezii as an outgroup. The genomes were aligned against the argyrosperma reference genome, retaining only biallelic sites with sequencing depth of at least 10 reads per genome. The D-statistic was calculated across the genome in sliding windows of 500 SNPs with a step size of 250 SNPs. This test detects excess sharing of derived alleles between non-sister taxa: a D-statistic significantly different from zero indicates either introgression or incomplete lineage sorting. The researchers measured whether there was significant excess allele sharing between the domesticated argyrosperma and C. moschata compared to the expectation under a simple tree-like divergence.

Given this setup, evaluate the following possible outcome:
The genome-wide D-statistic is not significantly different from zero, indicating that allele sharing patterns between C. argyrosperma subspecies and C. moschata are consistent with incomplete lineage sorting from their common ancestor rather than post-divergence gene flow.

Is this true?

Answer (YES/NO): NO